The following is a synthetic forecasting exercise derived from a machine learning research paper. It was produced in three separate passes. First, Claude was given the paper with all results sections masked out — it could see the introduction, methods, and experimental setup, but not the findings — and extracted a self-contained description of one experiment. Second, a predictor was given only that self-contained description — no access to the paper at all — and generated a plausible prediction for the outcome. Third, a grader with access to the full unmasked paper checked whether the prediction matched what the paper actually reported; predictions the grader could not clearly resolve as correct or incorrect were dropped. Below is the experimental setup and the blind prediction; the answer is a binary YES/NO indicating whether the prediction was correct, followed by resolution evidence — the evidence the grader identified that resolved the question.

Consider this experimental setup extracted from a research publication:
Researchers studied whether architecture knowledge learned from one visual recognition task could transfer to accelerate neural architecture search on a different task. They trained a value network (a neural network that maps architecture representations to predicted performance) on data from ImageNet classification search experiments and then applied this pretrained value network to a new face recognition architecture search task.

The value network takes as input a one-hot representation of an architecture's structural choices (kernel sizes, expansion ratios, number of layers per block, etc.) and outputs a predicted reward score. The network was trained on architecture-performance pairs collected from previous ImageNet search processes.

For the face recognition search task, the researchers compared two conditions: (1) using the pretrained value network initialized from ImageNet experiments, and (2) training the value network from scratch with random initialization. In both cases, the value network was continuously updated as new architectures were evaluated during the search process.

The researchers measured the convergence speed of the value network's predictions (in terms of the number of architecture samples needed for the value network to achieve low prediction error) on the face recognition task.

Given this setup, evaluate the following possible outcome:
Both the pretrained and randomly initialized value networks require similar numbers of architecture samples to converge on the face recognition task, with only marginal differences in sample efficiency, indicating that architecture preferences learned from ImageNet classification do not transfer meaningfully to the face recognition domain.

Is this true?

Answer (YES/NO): NO